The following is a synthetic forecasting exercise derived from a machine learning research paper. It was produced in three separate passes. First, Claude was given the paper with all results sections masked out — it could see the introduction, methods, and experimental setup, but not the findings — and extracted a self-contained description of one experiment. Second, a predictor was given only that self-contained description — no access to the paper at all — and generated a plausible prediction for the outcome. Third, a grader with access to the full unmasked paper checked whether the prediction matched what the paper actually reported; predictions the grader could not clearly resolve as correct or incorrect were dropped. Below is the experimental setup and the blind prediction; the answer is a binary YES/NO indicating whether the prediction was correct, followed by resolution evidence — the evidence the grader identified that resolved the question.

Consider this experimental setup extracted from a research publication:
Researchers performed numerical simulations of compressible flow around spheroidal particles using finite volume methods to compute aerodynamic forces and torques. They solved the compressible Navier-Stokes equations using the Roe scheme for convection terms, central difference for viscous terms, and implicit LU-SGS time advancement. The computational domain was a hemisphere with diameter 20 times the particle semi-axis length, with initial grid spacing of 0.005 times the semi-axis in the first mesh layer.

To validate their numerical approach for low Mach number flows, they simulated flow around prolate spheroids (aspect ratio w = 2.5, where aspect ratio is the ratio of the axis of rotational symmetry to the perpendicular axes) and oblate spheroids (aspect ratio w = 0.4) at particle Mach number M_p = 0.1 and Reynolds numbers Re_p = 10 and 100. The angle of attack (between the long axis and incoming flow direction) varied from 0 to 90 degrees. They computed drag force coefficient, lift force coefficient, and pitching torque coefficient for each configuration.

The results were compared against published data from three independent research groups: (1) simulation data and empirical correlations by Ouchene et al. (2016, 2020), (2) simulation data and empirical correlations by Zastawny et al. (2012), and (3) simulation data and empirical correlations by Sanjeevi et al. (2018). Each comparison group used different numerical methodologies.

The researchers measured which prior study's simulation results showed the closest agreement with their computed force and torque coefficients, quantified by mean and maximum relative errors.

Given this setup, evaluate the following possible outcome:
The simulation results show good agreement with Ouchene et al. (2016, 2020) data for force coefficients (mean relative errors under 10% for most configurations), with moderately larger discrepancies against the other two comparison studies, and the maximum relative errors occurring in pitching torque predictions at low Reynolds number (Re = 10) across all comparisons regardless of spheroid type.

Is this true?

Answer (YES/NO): NO